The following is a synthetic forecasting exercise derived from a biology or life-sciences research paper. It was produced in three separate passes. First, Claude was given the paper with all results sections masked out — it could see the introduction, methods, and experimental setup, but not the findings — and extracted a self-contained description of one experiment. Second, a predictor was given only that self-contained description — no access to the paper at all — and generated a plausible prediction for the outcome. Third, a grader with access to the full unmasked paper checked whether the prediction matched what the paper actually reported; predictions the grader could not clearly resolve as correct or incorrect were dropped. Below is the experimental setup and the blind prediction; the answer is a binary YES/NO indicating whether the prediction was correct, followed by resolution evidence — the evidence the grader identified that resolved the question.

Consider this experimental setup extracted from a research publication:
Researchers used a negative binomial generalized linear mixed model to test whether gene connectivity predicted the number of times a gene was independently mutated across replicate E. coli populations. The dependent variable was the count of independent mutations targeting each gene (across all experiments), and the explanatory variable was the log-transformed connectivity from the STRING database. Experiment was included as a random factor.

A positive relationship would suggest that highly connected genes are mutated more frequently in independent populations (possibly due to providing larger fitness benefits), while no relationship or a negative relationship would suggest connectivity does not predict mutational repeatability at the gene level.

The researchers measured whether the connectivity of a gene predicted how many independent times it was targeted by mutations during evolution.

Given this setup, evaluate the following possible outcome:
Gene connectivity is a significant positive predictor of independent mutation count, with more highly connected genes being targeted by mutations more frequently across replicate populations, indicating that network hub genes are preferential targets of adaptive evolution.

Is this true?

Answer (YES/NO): YES